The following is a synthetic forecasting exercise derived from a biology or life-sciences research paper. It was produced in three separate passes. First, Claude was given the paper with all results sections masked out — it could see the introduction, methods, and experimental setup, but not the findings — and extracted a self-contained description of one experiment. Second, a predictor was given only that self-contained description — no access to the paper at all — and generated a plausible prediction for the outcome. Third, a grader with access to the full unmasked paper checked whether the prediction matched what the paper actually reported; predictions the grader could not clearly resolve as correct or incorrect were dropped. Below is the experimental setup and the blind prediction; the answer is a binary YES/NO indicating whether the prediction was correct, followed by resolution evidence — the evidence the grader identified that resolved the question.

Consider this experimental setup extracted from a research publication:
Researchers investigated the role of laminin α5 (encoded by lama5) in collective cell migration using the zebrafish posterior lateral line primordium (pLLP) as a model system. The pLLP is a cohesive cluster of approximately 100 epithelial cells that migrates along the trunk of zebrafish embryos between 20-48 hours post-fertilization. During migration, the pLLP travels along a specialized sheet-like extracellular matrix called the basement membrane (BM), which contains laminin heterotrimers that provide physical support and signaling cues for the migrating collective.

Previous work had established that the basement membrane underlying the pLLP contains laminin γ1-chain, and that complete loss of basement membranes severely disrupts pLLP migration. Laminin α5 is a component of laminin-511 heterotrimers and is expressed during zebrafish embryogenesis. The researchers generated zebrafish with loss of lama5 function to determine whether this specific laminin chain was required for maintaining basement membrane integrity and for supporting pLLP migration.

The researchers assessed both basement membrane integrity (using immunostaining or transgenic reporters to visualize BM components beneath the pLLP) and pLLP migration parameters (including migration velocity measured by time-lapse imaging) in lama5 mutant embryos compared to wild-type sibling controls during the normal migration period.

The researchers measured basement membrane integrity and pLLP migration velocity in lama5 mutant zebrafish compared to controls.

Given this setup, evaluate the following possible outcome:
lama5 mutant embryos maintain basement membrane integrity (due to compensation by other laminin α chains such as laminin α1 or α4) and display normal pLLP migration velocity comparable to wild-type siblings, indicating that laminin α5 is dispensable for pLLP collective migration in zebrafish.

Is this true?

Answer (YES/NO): NO